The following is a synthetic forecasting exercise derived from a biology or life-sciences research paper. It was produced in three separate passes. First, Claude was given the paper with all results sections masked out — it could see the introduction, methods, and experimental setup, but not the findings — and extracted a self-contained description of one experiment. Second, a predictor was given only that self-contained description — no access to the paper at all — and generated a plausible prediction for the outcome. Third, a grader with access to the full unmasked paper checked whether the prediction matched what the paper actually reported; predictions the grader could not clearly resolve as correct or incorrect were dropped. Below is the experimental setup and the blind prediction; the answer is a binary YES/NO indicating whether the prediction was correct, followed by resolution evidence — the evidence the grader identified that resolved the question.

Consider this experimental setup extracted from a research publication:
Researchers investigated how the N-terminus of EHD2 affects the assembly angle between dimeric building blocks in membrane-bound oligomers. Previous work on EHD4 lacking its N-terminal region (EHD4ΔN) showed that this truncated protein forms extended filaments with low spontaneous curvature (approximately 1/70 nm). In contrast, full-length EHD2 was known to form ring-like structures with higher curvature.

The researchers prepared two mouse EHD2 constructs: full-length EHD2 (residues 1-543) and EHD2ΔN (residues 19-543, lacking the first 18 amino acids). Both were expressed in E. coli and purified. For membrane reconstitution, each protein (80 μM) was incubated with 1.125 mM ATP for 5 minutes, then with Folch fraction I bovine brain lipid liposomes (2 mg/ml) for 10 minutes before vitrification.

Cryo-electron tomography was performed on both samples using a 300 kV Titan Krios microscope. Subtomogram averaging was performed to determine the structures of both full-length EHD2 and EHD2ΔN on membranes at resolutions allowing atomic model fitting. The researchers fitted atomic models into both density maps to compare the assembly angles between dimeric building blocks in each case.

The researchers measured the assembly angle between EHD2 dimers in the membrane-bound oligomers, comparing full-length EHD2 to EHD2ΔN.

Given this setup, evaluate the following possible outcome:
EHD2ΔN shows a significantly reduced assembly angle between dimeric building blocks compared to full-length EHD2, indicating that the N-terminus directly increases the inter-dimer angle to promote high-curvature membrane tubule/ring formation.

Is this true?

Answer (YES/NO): NO